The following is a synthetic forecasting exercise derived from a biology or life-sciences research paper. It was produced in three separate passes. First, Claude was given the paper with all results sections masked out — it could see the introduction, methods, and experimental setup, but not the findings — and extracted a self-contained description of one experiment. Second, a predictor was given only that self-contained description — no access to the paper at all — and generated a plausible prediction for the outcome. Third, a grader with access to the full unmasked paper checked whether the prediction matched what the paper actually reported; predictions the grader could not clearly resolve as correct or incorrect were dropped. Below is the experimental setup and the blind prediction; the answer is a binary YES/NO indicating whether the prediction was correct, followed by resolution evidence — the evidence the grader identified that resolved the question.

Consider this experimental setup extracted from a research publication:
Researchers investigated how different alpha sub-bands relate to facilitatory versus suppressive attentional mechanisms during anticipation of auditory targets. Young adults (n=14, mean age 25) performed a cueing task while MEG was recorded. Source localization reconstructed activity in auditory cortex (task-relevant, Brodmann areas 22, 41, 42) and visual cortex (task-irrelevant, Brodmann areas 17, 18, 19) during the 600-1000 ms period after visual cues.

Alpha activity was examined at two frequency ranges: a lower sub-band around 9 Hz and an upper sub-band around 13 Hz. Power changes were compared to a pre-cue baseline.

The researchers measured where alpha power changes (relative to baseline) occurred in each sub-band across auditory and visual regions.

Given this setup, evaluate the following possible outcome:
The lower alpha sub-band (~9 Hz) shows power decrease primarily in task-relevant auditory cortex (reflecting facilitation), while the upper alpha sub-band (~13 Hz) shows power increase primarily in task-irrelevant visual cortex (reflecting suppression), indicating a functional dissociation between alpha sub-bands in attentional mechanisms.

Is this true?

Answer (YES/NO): YES